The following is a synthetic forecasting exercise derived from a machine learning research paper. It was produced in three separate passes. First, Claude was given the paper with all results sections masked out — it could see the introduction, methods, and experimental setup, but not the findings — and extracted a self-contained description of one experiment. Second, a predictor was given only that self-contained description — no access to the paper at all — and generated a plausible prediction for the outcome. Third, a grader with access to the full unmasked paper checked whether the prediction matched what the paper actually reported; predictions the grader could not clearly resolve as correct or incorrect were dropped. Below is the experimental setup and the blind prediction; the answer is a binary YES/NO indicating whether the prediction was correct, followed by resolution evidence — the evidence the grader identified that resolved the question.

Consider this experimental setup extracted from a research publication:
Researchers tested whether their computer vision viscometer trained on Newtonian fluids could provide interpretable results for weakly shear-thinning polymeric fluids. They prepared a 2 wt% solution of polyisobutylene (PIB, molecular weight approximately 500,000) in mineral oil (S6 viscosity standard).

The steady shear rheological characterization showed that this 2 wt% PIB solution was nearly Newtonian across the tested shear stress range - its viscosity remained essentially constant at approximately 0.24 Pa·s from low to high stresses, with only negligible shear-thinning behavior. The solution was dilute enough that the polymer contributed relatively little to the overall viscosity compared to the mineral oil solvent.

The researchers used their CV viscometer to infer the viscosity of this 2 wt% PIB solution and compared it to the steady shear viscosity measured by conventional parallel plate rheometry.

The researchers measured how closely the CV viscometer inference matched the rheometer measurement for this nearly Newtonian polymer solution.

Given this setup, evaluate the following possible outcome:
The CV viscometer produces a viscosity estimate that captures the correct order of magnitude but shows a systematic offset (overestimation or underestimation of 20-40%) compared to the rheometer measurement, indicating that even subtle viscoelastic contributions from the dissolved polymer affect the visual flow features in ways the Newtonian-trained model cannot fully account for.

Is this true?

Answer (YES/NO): NO